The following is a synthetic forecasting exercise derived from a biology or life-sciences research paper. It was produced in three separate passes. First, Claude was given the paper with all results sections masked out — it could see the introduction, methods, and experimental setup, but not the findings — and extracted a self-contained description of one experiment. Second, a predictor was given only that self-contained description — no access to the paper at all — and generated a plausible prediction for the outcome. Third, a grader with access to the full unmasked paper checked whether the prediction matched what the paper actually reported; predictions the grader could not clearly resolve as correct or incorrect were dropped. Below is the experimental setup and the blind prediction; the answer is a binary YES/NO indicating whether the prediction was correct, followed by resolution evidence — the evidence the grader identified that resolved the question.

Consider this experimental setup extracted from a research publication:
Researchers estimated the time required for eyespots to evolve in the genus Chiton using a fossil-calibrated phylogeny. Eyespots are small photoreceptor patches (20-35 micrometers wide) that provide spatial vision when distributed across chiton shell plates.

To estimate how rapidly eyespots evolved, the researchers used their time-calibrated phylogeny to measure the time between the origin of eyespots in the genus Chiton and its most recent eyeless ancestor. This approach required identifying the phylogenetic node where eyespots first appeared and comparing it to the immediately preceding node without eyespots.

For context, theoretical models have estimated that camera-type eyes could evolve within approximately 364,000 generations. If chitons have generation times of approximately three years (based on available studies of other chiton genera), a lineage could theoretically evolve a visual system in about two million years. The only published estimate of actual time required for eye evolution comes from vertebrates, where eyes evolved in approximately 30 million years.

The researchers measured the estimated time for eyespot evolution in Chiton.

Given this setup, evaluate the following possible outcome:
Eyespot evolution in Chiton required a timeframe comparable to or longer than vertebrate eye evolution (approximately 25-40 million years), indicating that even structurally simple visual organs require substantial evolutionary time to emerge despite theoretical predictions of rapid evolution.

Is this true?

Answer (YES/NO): NO